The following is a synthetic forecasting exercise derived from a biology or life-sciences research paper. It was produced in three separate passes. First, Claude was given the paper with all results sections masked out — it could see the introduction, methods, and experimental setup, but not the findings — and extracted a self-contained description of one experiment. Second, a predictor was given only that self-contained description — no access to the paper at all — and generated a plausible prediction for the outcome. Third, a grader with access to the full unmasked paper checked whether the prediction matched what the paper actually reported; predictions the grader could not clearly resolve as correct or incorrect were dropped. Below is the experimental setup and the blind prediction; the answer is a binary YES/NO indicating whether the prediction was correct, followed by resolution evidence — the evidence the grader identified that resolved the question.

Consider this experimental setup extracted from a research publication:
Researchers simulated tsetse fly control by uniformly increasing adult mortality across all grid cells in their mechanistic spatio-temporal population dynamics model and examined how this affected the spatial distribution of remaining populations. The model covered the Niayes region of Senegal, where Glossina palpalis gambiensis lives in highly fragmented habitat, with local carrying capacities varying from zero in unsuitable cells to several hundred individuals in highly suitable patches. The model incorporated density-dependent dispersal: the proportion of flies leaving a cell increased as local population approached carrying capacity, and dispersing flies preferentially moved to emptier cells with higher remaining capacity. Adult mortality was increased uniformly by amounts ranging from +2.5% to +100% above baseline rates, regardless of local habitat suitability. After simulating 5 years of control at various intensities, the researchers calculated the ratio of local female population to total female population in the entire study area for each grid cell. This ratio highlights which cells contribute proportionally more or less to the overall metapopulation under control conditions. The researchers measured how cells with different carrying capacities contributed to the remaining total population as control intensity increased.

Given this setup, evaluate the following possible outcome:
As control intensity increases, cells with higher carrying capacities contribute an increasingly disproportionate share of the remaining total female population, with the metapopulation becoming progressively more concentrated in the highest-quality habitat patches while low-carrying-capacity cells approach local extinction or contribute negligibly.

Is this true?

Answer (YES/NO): YES